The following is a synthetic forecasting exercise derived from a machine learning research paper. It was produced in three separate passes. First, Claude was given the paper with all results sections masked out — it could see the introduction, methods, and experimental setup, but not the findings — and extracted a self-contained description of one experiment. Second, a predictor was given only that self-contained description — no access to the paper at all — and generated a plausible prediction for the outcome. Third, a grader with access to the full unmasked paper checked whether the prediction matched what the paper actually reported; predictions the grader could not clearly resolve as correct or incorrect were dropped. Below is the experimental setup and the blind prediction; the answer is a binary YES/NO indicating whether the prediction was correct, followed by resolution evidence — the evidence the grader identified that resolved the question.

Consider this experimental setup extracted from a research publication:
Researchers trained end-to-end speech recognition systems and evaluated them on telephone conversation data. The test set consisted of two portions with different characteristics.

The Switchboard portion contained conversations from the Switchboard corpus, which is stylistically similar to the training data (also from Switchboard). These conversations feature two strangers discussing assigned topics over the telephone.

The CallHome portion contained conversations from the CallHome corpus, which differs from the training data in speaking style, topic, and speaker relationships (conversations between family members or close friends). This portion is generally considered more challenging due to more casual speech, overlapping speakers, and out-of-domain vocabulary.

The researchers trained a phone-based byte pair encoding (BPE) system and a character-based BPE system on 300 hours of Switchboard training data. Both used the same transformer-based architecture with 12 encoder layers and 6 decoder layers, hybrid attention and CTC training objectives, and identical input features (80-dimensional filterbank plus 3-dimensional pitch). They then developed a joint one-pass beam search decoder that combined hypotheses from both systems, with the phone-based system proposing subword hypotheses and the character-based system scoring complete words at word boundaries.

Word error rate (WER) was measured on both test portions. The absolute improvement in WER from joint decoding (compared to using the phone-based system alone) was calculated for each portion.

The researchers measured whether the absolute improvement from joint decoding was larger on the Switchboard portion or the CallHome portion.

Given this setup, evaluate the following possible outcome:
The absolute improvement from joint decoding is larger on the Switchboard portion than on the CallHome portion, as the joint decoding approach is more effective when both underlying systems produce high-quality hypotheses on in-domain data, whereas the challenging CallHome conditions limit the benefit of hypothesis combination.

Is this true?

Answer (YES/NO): NO